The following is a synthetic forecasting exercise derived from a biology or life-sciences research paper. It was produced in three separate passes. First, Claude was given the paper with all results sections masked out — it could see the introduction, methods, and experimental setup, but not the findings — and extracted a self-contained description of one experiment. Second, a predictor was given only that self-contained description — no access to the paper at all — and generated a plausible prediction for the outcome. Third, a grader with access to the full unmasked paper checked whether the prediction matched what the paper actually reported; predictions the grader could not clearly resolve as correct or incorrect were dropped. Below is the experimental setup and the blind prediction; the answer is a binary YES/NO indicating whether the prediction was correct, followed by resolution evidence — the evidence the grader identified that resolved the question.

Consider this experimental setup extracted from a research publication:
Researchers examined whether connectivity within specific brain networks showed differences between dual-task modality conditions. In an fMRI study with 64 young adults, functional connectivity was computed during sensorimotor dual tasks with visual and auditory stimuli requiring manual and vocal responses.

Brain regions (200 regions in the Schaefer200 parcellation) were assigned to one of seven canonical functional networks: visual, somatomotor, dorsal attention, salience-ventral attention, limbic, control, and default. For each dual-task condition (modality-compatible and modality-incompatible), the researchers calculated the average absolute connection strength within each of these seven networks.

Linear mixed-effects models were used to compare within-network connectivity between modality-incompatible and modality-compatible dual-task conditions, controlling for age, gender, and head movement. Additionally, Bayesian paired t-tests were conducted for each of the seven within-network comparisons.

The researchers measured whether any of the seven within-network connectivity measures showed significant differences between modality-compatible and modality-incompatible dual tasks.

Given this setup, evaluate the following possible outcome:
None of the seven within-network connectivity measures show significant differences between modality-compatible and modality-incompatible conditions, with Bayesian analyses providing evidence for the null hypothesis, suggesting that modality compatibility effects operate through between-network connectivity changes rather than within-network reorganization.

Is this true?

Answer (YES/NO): NO